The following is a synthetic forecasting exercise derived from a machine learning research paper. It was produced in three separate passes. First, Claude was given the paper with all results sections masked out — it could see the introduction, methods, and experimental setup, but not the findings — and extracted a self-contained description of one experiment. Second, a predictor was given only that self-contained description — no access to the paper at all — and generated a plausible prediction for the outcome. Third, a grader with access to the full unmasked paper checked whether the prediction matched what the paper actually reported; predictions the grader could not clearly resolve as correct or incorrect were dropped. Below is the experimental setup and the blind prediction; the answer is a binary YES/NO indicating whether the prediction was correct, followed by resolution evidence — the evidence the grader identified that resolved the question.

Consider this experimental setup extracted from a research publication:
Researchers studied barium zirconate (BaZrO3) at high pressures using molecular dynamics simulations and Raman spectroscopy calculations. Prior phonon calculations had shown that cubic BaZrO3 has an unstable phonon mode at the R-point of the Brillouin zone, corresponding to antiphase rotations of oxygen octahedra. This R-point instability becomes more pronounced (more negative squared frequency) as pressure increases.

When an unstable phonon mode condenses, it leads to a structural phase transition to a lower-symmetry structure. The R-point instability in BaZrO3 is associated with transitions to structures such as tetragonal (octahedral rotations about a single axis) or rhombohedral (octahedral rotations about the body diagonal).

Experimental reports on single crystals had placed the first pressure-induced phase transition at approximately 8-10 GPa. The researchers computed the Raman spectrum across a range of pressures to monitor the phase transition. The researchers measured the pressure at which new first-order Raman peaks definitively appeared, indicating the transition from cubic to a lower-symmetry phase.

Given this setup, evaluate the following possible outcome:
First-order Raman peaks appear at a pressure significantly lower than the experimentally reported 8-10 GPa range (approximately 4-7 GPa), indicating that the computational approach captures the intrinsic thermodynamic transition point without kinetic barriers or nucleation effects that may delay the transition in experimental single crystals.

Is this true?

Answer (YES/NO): NO